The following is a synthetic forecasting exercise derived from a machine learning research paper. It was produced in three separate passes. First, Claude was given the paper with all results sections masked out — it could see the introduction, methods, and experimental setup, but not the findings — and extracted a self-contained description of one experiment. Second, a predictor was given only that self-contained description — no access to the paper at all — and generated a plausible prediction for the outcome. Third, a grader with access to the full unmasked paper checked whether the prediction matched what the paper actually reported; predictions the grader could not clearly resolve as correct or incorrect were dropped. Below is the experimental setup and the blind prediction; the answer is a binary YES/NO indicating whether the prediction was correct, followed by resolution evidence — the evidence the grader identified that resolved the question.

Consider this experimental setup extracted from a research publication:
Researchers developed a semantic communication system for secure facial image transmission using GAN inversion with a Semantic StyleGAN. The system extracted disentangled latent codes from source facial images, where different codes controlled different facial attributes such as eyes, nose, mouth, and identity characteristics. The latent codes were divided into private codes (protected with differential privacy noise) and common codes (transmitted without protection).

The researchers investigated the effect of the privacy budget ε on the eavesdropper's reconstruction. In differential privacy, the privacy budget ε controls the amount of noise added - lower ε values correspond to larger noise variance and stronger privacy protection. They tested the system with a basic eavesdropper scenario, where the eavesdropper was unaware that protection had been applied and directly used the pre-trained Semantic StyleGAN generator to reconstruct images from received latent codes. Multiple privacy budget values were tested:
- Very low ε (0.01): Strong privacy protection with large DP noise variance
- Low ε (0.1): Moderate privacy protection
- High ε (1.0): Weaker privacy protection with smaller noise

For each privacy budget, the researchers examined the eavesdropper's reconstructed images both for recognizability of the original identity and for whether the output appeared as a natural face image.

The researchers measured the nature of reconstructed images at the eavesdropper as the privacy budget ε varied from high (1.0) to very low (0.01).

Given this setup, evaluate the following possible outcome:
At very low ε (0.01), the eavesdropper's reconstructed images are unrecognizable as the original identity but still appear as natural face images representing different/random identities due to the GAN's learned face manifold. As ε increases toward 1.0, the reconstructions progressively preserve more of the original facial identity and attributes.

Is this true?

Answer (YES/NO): NO